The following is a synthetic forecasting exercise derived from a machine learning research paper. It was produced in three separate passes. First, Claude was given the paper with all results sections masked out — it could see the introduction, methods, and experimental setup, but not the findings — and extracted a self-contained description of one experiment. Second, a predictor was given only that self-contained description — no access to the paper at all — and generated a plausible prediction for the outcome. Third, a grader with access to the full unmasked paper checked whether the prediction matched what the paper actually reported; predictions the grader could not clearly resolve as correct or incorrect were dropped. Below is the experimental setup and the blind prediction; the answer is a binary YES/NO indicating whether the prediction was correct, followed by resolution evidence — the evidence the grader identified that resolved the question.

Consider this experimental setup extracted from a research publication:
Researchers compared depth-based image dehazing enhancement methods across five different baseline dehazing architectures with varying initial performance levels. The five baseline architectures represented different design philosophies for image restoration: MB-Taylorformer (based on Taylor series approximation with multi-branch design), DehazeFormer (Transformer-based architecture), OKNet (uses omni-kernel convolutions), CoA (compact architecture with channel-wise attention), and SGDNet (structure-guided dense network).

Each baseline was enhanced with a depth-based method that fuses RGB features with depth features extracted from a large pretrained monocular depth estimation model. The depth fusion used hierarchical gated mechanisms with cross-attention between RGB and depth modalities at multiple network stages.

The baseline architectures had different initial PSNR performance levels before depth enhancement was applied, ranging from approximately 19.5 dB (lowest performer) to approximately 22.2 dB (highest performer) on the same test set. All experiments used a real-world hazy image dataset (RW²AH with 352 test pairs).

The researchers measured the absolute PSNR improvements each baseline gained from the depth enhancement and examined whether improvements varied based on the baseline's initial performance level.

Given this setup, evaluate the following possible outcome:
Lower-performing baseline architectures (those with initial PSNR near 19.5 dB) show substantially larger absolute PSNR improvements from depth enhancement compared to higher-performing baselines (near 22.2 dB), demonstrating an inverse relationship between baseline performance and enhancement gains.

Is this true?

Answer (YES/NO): YES